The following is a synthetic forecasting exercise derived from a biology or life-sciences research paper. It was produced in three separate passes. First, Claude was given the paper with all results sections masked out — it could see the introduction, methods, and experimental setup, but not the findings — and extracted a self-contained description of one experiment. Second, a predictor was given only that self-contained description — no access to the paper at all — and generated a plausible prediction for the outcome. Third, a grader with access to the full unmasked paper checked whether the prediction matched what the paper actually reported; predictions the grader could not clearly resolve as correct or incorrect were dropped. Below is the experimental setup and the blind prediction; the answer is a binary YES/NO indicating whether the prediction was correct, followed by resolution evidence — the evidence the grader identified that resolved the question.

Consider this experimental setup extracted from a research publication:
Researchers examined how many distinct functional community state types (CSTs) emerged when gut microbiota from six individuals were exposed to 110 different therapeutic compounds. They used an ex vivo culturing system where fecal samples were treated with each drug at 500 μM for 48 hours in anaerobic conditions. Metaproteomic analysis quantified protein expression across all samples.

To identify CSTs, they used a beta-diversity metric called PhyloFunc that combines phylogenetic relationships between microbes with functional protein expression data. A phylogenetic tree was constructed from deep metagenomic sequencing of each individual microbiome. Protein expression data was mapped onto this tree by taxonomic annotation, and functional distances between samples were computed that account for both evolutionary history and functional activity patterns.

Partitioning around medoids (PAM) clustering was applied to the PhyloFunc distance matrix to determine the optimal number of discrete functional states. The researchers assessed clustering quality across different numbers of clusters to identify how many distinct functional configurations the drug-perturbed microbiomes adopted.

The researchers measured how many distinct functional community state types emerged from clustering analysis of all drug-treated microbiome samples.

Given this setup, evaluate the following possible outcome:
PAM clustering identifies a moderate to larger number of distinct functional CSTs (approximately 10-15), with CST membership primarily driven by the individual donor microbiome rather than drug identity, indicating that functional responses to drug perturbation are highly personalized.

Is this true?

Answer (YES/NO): NO